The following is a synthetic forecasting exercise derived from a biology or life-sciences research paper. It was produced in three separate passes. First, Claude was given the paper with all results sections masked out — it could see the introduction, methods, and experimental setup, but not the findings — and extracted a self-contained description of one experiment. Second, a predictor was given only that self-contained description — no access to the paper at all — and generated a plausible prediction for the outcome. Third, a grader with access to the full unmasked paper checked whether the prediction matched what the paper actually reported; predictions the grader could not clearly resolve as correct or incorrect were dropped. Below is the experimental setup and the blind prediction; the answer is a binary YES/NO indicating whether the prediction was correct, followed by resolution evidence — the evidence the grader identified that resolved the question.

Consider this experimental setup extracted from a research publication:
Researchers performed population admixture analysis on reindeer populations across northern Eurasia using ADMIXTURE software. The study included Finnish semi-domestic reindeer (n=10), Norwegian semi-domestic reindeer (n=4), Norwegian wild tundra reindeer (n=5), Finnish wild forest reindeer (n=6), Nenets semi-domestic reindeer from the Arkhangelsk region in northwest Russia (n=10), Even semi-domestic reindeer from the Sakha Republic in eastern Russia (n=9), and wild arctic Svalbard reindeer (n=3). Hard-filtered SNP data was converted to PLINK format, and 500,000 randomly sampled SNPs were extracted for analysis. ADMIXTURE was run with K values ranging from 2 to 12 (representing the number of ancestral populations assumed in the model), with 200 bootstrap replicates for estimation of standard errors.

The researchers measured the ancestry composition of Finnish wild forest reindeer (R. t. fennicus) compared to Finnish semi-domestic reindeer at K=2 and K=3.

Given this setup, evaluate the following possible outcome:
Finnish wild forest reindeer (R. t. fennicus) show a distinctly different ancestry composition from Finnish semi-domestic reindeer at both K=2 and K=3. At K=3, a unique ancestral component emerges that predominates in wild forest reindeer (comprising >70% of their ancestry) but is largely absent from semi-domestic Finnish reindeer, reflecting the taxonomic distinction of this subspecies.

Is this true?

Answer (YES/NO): NO